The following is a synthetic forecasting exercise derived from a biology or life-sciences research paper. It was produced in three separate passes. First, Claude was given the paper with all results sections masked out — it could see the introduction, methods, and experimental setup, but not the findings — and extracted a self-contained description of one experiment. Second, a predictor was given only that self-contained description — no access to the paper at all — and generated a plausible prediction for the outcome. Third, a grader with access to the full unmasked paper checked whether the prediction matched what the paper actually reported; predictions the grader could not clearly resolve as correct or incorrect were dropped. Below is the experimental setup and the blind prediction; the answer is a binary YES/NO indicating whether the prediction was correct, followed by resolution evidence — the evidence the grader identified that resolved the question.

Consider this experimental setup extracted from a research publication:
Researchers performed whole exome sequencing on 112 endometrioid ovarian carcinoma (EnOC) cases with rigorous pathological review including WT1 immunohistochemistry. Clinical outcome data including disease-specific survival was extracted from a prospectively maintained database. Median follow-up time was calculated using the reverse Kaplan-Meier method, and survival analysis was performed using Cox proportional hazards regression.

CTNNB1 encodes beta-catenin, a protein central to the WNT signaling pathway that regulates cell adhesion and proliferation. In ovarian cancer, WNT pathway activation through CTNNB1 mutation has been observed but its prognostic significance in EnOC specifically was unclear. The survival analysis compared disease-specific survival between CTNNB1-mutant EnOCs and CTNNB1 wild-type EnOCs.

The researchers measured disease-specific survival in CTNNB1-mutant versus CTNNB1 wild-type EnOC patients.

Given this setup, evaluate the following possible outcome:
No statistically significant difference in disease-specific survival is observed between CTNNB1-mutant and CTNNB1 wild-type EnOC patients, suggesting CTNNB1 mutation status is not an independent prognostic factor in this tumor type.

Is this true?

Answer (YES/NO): NO